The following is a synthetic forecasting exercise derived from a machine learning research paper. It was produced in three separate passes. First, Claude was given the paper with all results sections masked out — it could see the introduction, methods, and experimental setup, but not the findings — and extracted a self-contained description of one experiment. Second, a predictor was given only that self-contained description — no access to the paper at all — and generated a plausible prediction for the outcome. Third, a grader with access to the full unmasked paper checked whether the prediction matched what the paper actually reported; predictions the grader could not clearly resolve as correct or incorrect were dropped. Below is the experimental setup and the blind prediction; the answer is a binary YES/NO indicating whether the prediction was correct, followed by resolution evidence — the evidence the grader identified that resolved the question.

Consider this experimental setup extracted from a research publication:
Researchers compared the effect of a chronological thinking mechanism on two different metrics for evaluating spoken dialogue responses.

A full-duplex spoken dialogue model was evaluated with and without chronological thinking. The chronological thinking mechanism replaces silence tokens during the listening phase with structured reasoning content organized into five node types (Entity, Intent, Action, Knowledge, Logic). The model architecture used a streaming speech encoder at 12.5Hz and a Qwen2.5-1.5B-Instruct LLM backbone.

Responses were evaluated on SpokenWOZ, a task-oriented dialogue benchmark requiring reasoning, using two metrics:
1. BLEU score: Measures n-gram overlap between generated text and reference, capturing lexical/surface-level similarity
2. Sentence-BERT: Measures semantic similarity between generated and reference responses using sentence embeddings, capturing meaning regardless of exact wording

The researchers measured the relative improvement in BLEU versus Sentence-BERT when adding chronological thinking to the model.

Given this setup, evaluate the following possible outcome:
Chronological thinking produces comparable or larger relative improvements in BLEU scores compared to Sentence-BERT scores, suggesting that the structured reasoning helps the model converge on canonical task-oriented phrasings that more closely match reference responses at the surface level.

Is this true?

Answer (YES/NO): YES